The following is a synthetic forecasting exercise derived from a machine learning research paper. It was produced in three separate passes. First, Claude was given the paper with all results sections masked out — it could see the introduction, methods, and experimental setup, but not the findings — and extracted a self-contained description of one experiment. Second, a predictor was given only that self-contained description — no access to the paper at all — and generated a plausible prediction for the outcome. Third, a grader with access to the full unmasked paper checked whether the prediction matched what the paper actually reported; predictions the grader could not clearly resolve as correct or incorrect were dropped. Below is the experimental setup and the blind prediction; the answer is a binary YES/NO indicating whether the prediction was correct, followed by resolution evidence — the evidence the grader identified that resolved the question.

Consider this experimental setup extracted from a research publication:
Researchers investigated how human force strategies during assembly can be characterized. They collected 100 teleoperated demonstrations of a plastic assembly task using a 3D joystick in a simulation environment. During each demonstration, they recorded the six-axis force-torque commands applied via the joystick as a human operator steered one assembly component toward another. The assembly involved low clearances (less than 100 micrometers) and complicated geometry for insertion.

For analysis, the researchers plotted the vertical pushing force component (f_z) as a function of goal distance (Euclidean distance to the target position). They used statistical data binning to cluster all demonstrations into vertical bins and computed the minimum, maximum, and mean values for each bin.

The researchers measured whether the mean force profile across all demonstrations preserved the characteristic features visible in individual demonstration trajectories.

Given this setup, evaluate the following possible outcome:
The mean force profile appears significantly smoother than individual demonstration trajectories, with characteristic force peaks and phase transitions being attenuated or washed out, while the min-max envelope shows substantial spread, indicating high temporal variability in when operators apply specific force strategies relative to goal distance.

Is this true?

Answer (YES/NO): YES